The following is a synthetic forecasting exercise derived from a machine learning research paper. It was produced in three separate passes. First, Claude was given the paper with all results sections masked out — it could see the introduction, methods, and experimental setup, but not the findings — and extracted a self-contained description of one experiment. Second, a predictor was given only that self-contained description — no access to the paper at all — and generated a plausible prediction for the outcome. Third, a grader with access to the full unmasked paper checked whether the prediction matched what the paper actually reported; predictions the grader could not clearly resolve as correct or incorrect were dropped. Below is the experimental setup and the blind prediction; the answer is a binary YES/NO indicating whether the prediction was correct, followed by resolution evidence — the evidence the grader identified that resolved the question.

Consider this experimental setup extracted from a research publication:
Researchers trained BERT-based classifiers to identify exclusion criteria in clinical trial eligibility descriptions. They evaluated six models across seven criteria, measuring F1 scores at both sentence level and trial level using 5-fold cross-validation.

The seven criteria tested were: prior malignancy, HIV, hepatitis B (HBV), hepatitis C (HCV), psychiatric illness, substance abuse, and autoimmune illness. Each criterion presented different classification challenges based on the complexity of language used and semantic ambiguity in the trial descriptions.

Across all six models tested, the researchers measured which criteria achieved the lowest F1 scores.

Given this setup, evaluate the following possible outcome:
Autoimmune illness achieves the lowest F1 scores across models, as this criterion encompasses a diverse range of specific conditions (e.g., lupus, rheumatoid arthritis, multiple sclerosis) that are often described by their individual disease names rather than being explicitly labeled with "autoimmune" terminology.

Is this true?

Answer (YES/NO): NO